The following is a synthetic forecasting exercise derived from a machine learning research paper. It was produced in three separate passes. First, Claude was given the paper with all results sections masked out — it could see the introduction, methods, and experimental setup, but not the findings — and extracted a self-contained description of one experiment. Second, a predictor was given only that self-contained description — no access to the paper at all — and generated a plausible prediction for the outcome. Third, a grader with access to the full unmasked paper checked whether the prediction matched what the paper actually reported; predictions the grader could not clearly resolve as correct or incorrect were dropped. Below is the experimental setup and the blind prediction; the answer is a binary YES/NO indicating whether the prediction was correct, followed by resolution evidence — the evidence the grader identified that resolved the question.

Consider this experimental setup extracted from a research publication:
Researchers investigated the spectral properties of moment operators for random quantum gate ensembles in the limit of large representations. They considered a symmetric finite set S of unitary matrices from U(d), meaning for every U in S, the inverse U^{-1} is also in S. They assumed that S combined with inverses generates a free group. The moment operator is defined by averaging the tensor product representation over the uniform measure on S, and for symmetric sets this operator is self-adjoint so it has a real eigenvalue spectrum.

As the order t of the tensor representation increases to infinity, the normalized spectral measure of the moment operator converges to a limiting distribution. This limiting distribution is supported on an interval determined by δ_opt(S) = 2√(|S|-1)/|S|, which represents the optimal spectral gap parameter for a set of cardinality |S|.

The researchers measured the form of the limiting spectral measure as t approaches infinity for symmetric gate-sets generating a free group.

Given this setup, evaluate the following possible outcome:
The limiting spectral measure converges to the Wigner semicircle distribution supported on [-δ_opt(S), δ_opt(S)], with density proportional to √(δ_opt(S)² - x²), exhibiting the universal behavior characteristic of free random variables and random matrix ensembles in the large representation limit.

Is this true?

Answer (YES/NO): NO